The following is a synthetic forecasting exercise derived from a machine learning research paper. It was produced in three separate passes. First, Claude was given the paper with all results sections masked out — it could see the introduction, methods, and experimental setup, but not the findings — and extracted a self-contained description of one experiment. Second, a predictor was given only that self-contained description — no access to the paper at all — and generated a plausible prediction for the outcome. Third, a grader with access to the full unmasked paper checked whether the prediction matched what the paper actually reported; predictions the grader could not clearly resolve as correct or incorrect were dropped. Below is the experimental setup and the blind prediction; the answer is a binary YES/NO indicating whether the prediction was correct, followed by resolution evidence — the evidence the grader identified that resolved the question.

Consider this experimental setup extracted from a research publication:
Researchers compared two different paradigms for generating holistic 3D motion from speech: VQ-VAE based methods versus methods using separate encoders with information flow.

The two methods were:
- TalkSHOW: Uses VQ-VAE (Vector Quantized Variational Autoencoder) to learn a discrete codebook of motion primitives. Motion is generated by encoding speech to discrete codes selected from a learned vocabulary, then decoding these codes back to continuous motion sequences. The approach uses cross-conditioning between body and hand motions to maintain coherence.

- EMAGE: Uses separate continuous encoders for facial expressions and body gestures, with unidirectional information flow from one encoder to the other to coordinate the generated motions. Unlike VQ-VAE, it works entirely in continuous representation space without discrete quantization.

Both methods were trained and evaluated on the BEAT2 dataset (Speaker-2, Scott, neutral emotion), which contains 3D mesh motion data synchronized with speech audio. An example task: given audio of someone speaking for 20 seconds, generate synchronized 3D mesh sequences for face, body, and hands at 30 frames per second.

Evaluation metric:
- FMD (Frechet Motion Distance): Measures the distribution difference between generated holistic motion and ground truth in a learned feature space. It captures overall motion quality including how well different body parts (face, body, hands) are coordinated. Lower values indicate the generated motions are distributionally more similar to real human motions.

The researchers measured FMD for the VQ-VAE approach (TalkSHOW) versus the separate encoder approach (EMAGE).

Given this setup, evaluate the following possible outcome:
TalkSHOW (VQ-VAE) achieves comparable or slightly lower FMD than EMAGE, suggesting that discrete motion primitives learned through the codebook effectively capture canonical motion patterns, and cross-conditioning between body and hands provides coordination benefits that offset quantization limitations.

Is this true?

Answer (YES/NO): NO